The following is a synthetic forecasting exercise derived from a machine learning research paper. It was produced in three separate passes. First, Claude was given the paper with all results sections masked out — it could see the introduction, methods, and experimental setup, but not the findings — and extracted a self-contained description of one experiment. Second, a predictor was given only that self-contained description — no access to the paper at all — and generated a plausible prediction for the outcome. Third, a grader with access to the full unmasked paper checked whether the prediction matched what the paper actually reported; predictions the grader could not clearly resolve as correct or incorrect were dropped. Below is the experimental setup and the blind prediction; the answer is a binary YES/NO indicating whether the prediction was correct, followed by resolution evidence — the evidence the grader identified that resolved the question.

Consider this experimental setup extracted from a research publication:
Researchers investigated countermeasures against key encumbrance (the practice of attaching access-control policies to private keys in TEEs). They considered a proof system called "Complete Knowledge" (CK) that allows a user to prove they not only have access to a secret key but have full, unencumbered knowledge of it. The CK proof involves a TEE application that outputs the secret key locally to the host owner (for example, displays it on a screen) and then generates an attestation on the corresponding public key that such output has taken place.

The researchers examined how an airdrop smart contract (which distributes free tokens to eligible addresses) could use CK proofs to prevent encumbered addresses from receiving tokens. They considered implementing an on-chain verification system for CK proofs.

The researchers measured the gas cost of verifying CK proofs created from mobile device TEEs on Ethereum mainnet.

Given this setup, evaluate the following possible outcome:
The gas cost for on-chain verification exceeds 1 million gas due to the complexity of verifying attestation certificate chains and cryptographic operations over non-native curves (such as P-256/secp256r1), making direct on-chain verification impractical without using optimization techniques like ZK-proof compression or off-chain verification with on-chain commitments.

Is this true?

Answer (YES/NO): NO